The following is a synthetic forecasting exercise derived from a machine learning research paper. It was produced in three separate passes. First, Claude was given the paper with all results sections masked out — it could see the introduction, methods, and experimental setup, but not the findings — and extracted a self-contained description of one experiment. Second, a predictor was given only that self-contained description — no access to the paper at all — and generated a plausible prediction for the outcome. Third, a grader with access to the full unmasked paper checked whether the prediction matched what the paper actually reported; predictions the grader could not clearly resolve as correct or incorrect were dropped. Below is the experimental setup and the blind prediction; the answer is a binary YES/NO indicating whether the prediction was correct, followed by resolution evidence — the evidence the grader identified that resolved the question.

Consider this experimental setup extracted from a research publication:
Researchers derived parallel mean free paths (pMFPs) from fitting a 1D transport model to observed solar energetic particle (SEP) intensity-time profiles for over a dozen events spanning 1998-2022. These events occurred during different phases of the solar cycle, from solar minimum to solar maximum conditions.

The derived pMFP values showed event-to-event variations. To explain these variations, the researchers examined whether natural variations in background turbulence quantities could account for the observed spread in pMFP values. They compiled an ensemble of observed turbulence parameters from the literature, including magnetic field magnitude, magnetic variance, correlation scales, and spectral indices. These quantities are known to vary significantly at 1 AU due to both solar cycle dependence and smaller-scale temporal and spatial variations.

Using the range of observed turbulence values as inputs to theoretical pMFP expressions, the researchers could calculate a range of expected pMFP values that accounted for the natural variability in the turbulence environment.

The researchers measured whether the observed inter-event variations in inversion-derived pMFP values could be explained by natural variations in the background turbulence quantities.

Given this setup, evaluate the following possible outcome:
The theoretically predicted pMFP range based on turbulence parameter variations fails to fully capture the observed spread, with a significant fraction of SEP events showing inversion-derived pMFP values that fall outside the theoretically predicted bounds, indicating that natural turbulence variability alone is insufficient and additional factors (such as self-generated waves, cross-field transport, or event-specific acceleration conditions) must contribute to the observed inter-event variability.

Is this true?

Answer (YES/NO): NO